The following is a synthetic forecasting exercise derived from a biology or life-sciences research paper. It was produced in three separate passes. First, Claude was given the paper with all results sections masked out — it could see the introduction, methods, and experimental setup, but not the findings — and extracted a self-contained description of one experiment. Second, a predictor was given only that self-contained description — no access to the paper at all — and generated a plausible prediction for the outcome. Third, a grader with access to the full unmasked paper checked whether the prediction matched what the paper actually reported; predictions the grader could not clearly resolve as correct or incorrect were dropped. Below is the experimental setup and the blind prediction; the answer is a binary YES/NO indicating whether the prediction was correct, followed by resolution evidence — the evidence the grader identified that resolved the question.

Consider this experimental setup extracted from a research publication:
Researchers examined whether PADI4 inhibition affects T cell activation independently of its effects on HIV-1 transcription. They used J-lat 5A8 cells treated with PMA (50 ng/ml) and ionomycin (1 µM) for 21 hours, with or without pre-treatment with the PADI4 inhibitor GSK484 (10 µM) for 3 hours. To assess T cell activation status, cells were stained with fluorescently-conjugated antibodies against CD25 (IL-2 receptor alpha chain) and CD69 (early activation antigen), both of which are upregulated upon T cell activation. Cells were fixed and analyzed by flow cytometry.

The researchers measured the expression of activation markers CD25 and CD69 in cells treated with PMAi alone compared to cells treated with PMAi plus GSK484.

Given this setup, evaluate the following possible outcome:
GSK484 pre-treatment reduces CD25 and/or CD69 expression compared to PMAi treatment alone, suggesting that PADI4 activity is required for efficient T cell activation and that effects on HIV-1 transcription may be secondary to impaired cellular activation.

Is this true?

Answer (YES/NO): NO